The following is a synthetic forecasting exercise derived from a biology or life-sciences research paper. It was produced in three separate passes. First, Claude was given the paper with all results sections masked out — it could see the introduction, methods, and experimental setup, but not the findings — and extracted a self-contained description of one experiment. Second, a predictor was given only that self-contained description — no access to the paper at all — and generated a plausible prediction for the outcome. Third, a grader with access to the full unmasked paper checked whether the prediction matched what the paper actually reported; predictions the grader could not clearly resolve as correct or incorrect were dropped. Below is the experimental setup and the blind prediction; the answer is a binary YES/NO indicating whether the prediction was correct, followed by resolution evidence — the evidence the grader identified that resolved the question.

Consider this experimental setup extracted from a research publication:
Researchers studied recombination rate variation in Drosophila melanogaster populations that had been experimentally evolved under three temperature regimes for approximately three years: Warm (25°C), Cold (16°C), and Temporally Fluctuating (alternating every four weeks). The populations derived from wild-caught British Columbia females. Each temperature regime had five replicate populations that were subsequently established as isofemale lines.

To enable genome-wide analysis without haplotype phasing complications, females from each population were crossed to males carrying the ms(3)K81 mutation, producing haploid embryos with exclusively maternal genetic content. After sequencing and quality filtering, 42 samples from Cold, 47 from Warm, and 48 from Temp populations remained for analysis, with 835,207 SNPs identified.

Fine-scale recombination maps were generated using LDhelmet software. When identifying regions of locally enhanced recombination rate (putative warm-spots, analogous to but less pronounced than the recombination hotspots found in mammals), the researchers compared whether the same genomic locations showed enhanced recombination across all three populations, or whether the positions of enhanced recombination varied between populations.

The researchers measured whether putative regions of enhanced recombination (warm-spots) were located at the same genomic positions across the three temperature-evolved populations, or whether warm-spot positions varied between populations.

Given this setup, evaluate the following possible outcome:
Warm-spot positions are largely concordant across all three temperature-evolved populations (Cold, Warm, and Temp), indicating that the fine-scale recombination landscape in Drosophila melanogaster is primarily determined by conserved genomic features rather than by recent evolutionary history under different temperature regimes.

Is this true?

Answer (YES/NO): NO